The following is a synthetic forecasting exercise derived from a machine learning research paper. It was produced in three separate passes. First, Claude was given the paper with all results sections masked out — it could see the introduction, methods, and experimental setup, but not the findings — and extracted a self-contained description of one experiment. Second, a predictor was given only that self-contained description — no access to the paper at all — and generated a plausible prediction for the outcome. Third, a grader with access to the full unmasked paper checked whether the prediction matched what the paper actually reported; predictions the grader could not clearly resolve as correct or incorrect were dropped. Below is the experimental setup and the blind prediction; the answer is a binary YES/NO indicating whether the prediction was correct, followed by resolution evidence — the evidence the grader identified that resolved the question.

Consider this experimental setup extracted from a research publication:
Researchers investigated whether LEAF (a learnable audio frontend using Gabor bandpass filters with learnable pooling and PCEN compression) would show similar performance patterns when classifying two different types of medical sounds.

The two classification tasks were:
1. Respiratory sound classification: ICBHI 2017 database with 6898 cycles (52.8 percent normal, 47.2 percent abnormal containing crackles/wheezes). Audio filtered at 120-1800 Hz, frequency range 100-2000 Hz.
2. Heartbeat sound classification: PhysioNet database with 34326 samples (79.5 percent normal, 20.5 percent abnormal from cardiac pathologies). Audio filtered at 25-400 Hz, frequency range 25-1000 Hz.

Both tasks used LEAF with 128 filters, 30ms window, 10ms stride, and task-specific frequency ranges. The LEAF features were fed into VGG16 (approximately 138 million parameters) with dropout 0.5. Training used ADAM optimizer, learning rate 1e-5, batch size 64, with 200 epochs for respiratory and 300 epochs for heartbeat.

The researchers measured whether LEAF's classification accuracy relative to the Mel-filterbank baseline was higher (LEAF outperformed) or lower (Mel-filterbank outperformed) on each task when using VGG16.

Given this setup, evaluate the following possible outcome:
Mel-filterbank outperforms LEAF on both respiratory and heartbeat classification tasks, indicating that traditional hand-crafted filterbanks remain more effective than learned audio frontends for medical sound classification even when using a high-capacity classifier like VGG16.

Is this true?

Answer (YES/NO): NO